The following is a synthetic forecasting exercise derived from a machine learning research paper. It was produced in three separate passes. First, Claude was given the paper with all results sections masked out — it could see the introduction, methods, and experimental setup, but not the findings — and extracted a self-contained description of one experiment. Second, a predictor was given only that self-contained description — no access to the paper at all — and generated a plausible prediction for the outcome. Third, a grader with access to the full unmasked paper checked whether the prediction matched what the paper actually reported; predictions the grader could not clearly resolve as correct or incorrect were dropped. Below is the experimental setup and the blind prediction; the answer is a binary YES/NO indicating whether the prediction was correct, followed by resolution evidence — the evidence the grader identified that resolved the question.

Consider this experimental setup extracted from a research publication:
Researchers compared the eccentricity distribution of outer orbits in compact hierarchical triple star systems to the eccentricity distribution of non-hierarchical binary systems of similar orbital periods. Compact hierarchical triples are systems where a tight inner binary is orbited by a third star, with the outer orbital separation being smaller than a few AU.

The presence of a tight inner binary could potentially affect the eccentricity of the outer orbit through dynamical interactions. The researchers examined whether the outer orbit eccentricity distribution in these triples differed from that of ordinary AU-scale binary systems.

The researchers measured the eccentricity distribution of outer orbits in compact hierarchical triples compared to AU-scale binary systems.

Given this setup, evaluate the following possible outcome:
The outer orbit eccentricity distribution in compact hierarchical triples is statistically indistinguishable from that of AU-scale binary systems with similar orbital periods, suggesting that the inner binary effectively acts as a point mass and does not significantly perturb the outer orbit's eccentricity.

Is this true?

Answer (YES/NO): YES